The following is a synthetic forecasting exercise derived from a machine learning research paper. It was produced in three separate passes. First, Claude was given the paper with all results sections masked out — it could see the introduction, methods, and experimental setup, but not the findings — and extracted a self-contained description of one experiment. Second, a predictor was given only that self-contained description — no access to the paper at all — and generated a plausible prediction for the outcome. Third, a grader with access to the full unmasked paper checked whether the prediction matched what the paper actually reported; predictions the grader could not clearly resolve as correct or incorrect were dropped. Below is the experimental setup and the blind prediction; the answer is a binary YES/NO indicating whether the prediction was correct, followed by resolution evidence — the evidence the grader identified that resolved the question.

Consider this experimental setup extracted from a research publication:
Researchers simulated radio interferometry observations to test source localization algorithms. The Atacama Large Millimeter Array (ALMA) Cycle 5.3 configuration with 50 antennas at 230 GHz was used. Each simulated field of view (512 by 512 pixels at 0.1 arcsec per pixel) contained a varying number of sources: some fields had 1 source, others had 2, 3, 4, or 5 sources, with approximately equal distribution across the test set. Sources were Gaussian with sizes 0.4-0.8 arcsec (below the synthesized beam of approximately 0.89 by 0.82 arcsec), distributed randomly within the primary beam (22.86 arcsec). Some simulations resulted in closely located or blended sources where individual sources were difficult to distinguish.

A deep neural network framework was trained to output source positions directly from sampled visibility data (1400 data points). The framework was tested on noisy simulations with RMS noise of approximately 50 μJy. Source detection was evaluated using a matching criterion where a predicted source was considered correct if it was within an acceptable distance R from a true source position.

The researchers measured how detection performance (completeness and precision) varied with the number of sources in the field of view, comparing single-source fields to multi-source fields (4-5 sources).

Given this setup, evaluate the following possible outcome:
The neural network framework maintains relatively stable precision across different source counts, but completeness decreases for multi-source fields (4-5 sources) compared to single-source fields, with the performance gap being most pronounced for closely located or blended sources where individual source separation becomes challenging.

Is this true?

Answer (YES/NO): NO